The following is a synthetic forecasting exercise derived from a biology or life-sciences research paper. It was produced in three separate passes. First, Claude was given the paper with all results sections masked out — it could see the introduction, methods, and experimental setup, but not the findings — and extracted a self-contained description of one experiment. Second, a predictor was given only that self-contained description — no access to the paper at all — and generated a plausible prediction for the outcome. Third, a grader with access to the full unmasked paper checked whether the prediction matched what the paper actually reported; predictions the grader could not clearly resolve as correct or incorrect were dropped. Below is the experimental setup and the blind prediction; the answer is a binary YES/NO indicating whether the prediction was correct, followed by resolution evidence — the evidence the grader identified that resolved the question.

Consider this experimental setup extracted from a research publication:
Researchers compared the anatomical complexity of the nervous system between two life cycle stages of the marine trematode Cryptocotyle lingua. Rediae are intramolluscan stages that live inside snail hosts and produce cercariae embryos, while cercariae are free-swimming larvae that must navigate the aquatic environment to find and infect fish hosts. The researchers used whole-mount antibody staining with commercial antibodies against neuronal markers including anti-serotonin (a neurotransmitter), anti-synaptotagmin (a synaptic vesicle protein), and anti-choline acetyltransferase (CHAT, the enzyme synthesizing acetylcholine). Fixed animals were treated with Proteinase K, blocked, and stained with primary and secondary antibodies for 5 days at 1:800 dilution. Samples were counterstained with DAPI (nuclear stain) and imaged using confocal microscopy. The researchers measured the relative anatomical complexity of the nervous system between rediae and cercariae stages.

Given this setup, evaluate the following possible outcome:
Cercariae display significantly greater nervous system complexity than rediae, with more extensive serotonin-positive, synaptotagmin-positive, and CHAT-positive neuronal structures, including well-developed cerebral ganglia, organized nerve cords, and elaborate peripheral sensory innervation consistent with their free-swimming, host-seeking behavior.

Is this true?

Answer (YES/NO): YES